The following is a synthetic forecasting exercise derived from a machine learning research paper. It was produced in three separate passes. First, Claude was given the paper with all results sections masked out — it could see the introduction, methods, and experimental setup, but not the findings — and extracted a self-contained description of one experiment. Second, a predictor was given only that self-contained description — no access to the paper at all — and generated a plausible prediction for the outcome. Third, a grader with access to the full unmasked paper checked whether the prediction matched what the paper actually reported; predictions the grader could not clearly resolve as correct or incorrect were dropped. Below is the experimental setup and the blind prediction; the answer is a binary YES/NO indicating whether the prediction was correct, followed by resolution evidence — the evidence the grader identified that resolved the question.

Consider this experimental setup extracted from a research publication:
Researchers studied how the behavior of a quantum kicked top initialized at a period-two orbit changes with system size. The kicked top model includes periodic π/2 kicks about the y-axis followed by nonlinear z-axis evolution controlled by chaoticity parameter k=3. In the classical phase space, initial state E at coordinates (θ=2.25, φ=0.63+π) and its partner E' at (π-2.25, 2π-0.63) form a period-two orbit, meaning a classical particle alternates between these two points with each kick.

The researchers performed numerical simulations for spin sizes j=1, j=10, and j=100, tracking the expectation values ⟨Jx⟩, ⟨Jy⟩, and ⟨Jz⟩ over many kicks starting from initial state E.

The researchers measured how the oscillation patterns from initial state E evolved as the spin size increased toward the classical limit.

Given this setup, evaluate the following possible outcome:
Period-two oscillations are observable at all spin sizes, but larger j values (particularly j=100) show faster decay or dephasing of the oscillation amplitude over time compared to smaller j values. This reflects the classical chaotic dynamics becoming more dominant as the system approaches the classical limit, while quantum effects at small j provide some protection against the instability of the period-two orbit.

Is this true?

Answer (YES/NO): NO